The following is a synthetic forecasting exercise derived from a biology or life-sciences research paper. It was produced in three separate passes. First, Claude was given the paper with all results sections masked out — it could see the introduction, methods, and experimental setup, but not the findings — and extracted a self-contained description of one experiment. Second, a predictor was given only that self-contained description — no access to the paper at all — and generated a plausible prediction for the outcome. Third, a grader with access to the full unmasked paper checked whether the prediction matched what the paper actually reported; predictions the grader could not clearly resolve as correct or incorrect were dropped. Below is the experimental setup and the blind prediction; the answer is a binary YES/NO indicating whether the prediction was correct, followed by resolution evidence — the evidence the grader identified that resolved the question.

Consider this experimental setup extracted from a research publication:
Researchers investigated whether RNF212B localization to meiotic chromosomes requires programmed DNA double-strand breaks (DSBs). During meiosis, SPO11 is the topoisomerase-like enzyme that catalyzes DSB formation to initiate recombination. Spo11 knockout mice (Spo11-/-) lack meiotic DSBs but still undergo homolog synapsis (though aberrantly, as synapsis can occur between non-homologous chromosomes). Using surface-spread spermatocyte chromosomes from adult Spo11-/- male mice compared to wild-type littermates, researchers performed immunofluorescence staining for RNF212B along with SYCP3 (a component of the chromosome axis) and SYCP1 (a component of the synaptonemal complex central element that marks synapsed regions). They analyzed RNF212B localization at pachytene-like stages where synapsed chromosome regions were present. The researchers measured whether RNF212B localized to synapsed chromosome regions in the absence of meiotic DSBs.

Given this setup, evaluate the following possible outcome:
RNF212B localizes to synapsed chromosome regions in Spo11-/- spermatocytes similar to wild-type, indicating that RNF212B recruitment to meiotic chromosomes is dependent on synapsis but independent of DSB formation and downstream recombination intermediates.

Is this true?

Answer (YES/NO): NO